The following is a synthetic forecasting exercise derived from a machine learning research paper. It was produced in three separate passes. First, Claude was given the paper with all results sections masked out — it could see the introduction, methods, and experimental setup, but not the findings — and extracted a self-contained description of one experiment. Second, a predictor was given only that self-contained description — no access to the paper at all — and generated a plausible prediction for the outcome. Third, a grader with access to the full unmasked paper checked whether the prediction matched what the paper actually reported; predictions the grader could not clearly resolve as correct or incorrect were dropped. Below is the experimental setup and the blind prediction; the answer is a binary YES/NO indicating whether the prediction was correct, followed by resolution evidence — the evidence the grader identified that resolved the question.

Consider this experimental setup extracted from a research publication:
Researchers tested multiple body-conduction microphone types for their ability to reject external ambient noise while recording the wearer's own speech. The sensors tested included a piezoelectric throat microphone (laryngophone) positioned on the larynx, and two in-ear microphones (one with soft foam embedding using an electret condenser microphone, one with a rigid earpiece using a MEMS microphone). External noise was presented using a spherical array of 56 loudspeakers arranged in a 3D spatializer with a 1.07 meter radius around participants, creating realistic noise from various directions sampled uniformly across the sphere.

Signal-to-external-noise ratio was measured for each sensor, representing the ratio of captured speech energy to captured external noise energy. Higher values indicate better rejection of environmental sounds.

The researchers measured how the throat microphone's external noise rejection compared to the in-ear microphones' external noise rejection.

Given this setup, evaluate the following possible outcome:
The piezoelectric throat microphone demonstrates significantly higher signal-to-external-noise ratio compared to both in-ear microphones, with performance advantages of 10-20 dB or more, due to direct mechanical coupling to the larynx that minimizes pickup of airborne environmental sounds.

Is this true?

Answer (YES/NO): YES